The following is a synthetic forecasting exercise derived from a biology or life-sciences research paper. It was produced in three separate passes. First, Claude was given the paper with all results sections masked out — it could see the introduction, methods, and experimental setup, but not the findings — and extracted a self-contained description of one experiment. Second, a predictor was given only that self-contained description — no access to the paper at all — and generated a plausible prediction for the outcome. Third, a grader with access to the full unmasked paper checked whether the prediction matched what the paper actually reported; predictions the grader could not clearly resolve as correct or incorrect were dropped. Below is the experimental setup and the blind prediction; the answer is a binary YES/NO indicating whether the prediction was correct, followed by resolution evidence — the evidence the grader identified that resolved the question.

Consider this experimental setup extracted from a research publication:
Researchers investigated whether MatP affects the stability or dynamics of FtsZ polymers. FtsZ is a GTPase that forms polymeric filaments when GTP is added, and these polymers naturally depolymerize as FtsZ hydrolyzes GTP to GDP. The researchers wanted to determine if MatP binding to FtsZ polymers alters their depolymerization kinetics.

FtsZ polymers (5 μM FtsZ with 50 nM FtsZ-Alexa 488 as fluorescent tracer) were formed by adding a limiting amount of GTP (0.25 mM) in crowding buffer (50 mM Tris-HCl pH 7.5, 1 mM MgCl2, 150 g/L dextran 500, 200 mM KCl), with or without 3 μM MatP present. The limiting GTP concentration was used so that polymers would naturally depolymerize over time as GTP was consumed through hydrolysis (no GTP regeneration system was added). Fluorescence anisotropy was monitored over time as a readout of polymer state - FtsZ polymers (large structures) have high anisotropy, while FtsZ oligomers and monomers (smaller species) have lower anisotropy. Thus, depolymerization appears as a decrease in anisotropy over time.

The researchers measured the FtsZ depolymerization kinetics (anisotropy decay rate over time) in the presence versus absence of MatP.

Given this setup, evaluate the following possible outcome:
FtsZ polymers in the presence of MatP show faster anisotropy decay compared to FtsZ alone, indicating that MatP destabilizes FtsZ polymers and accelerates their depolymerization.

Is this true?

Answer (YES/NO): NO